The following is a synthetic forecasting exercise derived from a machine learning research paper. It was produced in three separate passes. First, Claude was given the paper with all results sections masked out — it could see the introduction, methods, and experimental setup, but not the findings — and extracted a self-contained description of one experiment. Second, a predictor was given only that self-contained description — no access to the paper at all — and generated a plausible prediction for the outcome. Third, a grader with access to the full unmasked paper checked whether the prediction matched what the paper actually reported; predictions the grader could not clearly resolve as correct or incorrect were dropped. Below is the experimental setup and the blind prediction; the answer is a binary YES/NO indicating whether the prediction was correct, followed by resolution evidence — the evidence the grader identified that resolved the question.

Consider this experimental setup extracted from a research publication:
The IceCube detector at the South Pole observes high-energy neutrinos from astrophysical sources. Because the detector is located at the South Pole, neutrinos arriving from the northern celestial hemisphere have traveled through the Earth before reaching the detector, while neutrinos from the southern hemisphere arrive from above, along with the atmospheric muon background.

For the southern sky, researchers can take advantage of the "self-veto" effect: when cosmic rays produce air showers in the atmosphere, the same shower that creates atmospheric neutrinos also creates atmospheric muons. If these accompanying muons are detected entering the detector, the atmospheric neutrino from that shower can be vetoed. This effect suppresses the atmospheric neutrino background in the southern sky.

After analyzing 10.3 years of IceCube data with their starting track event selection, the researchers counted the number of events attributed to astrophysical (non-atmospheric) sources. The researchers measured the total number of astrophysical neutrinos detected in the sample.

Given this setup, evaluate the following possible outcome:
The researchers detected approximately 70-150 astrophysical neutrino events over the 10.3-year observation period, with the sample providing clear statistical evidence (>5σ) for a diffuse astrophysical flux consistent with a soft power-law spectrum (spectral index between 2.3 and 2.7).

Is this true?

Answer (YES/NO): NO